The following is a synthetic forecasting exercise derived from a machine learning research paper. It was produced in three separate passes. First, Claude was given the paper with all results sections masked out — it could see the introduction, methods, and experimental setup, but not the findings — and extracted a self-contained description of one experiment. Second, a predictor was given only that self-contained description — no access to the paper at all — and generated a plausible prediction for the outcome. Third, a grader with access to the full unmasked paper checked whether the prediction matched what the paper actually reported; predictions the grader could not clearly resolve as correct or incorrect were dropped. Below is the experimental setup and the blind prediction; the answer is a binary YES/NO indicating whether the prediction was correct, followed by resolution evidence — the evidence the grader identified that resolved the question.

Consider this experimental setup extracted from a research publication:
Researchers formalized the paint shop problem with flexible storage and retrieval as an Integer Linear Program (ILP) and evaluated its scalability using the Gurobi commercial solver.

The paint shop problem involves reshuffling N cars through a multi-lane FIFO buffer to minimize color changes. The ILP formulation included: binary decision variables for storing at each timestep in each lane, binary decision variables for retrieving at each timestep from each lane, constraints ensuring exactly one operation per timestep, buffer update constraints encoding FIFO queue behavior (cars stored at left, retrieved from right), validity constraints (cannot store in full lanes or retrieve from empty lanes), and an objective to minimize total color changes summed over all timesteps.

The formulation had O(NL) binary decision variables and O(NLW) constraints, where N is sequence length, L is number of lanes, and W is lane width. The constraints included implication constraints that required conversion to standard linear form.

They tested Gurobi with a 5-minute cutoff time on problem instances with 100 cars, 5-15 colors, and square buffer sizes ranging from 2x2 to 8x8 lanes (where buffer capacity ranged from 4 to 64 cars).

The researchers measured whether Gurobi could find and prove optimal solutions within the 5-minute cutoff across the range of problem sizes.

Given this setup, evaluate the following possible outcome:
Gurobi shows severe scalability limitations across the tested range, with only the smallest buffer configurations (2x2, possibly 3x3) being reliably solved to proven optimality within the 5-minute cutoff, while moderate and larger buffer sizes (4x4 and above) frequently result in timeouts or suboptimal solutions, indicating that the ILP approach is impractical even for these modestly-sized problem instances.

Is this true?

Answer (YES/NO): NO